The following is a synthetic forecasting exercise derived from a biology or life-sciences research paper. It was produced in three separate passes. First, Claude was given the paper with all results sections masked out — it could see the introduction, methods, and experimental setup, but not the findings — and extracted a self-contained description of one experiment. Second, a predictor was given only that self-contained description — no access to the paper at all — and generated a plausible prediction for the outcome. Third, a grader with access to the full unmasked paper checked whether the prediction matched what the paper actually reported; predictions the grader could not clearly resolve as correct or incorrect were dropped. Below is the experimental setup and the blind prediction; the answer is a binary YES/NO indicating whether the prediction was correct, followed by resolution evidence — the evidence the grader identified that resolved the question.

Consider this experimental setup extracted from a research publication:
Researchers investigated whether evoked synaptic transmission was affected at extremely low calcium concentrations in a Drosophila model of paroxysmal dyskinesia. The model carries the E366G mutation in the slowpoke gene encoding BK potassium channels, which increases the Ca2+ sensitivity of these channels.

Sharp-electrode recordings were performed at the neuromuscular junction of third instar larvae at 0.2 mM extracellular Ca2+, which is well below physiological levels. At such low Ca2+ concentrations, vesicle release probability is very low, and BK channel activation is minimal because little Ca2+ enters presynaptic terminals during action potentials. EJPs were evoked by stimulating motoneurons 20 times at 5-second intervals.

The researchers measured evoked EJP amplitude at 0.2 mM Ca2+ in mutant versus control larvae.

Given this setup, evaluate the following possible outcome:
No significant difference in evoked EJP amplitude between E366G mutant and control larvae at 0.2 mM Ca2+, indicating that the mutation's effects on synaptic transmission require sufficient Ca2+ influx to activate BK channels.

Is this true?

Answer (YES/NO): NO